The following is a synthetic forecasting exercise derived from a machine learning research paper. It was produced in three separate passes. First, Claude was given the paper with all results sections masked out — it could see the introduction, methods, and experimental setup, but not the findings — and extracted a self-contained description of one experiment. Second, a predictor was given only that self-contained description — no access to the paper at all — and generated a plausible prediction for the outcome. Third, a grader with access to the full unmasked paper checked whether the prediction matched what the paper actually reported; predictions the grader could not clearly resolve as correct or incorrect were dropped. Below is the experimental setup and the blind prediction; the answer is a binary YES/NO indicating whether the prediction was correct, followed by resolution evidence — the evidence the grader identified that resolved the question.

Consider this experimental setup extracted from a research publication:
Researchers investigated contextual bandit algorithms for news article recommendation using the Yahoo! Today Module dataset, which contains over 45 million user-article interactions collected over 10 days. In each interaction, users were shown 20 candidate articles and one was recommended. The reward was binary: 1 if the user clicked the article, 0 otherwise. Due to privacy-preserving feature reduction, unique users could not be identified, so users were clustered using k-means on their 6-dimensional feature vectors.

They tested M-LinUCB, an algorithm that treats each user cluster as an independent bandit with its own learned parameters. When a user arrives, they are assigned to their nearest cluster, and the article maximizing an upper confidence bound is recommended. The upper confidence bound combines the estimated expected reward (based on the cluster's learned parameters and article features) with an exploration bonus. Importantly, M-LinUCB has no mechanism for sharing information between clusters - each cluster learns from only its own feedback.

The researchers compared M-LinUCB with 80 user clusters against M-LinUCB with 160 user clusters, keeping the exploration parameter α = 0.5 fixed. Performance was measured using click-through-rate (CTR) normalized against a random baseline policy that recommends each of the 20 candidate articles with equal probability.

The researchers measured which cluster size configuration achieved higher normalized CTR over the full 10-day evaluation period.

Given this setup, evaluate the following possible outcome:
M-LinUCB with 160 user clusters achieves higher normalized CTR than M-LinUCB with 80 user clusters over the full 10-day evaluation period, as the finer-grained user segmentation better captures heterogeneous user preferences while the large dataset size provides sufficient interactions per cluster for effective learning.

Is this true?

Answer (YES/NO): NO